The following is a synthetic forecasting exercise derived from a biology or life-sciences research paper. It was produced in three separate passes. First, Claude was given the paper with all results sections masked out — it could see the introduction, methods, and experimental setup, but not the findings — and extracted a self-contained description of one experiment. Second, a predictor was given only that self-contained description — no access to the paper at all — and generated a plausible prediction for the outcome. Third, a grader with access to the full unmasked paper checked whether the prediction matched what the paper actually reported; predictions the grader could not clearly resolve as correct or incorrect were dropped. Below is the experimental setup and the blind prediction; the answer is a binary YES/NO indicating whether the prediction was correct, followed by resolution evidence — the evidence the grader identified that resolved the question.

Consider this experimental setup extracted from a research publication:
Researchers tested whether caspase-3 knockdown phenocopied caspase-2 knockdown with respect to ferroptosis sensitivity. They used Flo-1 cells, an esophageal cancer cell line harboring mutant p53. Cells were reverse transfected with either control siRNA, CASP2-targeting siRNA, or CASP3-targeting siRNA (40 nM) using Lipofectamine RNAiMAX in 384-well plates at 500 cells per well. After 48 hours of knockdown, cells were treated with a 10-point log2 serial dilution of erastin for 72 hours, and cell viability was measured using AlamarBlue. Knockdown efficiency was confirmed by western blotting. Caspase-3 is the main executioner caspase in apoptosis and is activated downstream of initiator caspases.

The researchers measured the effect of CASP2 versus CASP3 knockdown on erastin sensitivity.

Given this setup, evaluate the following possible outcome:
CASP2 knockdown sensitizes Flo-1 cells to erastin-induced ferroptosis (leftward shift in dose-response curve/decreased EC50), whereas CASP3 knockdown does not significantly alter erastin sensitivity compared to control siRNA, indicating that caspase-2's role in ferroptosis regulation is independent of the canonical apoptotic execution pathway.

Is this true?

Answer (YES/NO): YES